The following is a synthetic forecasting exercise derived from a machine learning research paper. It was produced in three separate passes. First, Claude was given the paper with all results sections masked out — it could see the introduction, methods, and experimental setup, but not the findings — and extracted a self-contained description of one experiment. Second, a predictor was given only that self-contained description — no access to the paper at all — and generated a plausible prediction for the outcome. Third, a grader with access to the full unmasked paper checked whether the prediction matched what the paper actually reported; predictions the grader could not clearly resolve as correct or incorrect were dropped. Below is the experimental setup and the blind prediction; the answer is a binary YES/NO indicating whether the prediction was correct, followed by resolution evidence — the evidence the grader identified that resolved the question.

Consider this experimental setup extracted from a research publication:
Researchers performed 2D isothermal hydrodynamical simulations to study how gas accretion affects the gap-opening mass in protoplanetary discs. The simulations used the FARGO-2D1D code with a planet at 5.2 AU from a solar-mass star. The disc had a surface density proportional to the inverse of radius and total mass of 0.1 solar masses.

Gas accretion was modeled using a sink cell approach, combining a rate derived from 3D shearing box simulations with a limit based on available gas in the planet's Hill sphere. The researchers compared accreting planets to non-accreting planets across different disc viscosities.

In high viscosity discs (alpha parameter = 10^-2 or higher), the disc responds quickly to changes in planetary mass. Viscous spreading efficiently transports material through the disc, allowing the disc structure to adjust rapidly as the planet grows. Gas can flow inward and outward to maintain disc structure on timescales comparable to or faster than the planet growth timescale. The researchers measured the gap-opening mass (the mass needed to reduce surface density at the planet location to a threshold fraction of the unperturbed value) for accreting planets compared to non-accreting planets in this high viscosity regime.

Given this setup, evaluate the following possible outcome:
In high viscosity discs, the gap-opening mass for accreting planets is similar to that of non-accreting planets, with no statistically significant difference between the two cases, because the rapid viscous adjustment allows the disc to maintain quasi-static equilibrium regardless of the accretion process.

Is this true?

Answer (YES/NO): NO